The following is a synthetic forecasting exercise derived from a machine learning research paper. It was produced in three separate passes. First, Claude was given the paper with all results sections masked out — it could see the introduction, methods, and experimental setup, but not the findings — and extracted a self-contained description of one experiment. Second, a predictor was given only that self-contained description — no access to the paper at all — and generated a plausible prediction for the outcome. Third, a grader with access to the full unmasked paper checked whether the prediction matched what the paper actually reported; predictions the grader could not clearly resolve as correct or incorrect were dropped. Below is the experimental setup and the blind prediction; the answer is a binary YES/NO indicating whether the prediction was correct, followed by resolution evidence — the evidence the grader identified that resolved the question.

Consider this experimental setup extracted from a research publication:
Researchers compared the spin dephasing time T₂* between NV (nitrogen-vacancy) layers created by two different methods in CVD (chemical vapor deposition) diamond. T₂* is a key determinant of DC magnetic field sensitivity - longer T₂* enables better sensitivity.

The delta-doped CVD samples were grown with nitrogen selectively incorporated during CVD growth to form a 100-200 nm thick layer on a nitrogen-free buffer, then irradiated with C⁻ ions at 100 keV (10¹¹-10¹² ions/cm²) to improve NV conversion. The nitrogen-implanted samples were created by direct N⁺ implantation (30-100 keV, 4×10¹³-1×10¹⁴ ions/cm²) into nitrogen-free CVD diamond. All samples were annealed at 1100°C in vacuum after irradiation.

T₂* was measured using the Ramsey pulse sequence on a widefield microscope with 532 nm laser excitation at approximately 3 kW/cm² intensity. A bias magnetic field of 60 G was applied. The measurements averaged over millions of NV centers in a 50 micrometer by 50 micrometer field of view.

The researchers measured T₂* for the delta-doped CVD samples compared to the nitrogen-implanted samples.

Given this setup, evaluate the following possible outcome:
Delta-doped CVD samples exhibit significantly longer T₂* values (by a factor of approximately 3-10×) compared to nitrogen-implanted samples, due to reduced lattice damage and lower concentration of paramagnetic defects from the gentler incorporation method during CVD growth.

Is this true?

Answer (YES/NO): YES